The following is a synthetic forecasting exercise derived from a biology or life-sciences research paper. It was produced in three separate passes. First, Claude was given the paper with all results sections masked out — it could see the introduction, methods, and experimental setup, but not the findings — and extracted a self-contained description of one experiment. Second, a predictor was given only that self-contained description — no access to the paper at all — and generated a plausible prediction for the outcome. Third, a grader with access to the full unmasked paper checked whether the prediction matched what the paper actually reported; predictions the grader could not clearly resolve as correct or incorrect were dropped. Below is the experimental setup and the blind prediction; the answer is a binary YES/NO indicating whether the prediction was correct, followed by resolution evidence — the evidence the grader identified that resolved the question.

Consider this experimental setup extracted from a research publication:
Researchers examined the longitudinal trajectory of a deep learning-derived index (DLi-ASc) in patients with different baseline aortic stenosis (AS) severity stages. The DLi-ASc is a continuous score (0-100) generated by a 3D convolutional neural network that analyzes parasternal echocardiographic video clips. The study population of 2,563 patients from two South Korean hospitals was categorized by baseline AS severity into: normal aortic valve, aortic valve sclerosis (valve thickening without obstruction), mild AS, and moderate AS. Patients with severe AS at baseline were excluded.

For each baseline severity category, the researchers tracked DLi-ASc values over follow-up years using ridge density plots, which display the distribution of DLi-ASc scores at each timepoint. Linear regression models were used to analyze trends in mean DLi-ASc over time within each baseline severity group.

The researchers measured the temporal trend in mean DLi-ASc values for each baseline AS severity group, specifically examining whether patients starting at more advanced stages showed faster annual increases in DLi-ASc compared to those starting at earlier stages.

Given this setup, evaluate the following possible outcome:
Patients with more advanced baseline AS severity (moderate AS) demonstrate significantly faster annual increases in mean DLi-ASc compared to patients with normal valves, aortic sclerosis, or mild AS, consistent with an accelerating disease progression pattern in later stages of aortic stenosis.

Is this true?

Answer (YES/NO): YES